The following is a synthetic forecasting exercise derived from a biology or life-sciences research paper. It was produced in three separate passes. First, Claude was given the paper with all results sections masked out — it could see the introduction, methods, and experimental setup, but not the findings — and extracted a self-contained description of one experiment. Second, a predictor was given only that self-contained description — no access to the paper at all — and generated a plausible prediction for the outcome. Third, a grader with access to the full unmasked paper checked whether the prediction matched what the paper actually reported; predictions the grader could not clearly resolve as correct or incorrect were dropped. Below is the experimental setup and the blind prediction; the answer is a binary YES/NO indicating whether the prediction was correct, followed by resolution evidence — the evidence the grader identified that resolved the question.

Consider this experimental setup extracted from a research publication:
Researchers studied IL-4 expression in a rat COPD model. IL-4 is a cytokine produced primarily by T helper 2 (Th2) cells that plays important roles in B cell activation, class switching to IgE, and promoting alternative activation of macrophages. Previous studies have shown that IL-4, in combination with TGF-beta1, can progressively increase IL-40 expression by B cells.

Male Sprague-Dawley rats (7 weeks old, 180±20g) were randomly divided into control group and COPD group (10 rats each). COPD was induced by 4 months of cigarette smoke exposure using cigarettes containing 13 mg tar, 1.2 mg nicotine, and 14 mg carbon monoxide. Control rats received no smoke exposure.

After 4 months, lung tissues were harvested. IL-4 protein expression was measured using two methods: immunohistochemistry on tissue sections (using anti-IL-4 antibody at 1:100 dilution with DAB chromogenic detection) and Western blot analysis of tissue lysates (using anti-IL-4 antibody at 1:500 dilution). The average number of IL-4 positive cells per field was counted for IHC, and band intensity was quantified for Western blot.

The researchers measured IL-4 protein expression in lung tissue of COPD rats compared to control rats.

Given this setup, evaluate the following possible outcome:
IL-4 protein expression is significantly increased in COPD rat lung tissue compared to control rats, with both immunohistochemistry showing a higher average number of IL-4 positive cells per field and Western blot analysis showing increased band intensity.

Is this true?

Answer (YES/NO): NO